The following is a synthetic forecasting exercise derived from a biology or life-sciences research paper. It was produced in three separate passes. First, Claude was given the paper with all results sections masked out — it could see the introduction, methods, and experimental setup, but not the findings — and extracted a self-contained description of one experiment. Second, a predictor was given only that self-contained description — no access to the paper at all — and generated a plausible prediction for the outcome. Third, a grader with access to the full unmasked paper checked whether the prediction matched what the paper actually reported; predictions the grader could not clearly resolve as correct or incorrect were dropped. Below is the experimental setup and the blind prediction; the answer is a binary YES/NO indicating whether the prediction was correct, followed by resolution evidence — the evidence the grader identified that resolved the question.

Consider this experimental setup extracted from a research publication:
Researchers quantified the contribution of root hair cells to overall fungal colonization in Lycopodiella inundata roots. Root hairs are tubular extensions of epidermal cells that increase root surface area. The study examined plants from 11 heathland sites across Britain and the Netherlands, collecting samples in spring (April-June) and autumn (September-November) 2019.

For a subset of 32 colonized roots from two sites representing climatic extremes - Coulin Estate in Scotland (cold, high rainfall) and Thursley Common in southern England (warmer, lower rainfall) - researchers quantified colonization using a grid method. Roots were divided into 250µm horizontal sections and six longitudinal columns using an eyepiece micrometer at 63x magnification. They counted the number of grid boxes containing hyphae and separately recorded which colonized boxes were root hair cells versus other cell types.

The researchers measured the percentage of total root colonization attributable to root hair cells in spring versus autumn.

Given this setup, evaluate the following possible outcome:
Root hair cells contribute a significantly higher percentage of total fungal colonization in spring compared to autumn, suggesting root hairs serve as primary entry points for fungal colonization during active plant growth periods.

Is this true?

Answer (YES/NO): NO